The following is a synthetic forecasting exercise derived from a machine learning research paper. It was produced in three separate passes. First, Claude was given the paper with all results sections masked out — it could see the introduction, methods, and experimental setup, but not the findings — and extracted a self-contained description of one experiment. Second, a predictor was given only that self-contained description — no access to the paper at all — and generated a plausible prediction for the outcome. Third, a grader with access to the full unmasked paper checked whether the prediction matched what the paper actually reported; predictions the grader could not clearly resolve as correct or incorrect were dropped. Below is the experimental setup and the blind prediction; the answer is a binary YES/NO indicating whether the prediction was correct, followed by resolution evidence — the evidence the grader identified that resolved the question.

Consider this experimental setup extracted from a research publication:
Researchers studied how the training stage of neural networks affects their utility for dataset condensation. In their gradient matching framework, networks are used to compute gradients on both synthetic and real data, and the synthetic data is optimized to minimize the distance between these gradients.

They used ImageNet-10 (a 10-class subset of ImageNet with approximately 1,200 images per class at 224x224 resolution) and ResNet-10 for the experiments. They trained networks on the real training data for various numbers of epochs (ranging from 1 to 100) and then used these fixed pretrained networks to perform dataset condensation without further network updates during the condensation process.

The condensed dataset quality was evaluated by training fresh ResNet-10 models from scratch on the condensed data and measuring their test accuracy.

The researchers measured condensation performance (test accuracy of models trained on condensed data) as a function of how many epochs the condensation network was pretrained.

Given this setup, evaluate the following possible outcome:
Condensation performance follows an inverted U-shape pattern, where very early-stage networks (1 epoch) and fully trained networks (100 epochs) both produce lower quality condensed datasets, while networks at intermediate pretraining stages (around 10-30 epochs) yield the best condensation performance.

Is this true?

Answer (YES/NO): YES